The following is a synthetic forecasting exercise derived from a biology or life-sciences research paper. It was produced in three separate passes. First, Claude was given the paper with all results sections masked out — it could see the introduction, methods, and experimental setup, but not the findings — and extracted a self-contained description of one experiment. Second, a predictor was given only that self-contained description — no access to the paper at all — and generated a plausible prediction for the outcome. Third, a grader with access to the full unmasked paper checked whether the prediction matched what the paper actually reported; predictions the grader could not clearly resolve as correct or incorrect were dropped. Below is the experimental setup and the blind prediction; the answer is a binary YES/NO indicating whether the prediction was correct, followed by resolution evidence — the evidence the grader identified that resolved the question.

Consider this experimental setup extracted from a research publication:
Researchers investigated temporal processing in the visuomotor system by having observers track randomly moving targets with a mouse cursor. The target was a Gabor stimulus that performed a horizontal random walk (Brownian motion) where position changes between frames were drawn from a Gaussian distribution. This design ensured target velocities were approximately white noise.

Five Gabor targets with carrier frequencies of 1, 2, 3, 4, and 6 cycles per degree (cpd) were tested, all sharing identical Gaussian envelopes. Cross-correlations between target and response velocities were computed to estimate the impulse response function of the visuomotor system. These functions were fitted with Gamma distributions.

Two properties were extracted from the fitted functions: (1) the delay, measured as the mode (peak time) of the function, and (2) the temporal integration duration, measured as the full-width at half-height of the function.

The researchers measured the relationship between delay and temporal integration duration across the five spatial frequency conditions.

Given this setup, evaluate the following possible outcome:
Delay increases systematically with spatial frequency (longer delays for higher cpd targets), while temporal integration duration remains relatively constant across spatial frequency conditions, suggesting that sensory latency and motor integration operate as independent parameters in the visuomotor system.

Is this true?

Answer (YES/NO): NO